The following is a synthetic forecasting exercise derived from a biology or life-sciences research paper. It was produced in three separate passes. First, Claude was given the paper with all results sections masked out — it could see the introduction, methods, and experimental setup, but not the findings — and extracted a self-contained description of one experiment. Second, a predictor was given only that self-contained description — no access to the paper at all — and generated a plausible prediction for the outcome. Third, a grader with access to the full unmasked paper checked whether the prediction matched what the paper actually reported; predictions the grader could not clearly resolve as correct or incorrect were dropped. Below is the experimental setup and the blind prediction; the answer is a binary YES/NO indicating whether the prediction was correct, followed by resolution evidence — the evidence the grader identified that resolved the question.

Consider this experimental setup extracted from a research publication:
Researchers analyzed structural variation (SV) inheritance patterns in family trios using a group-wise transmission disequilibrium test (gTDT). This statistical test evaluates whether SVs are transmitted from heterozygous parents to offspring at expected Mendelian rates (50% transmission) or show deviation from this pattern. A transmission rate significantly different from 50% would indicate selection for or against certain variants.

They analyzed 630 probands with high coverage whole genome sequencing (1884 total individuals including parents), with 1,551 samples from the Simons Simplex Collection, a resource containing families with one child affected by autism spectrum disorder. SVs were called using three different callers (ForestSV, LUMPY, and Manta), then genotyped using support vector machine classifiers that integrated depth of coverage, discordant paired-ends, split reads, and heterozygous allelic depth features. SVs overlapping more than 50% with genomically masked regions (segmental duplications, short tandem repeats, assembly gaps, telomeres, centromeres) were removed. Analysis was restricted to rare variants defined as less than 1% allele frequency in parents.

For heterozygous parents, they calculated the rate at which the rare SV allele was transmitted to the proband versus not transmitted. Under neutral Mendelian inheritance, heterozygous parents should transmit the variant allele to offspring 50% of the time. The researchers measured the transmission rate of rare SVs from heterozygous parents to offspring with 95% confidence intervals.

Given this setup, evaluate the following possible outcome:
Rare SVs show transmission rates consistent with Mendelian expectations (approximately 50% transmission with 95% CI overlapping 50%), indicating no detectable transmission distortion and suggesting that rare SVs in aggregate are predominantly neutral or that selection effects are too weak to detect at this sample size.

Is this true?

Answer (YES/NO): NO